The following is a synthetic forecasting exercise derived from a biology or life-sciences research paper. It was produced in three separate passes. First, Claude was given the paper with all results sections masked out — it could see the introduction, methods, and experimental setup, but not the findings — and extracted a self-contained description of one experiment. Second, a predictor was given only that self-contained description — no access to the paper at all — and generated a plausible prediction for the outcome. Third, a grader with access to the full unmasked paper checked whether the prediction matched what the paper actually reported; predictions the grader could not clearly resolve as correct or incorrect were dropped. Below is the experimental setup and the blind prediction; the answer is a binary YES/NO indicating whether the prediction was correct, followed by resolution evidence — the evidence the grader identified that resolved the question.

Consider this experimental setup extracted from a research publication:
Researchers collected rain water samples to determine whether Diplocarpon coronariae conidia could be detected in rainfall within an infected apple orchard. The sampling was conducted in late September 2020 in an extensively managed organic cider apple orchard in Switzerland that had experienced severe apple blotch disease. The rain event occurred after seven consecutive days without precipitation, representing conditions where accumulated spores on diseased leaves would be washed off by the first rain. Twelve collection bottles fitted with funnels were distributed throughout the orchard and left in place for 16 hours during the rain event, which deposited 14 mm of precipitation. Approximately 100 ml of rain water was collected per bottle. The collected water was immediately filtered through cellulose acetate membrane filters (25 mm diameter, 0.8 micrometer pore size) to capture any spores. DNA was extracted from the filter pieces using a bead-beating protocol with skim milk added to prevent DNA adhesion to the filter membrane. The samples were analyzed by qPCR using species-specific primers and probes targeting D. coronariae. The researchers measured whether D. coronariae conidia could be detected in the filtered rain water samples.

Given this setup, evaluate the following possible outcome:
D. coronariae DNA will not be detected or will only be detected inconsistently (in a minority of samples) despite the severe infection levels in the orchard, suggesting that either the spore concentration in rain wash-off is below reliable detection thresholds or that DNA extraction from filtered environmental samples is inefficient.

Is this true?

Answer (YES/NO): NO